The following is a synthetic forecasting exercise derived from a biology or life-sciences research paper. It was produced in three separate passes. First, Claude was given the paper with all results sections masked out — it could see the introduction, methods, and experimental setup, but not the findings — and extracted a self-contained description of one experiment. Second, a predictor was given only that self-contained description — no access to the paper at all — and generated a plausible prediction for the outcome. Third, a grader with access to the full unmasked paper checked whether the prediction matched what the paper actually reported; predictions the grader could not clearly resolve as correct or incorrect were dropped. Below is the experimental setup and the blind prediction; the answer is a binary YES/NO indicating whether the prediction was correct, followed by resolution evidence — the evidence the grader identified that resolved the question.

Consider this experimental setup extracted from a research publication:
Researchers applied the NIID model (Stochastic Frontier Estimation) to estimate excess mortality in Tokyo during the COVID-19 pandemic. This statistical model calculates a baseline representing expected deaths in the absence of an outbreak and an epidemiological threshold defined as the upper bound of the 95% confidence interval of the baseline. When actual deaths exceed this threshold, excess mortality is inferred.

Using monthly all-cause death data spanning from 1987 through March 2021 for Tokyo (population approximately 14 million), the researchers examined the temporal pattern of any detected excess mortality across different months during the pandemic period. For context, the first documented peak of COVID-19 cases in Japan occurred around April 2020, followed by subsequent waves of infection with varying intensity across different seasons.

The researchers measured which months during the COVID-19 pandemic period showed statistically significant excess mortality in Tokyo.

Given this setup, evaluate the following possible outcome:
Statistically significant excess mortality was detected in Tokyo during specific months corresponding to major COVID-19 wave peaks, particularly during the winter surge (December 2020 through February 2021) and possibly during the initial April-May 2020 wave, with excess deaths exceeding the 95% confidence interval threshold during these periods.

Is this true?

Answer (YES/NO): NO